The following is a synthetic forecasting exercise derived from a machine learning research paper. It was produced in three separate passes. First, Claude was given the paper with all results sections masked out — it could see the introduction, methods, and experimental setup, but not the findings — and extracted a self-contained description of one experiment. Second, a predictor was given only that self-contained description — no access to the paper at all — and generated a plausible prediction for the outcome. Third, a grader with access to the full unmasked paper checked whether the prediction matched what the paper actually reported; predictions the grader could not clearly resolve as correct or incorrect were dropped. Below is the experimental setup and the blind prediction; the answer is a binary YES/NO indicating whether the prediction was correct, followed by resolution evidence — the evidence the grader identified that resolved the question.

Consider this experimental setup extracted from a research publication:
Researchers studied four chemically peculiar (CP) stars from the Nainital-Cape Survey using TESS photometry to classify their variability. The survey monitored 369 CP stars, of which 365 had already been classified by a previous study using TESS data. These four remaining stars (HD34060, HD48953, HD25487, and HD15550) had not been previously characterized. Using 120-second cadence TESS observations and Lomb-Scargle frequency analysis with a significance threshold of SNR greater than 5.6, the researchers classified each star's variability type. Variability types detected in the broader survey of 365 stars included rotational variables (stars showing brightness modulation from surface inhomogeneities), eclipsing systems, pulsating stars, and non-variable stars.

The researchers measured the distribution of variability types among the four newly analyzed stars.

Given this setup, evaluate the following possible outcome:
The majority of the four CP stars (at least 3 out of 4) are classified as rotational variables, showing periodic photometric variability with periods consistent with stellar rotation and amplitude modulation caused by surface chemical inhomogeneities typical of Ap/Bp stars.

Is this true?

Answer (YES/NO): NO